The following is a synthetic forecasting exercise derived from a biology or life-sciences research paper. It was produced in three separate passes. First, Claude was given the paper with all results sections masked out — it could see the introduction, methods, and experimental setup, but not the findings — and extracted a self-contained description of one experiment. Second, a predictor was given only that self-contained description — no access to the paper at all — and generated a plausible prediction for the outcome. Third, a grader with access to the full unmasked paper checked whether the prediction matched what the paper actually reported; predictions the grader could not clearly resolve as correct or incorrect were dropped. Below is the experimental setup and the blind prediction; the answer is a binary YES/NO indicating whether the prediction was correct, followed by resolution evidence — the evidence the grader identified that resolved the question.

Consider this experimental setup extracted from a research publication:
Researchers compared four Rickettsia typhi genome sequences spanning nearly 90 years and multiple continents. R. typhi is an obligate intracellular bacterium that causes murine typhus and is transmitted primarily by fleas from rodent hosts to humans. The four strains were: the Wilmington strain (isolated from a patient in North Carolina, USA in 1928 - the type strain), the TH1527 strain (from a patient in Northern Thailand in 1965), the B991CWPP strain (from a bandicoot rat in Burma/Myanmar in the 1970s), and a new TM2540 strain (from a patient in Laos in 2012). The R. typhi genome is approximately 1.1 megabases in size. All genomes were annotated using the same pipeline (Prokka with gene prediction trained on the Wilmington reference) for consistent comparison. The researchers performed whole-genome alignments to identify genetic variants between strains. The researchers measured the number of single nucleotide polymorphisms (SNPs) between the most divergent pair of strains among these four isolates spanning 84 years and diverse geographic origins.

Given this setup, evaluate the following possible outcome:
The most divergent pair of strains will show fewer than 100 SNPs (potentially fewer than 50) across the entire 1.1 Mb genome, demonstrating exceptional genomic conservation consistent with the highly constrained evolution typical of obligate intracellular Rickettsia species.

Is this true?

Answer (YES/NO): YES